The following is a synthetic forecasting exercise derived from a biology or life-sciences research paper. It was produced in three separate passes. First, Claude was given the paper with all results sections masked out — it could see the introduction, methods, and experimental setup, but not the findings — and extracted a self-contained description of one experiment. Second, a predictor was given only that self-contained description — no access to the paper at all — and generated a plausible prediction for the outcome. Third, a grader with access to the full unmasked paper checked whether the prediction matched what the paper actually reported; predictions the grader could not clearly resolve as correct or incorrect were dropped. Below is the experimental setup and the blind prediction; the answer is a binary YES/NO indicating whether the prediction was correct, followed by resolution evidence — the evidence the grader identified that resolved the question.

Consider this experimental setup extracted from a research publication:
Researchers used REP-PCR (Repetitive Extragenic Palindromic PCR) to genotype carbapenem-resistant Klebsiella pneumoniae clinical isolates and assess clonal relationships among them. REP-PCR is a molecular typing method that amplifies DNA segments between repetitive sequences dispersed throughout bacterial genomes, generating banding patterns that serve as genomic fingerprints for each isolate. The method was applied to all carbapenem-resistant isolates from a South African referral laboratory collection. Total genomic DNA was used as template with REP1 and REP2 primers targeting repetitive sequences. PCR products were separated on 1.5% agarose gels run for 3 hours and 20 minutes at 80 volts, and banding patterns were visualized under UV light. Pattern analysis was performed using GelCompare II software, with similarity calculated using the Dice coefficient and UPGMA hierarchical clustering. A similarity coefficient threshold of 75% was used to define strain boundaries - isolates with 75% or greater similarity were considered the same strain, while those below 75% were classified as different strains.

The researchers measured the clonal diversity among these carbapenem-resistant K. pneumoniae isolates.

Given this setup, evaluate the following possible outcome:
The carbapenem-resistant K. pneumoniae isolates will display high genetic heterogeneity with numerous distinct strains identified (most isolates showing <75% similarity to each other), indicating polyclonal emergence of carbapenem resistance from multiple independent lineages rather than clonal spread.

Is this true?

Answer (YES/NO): NO